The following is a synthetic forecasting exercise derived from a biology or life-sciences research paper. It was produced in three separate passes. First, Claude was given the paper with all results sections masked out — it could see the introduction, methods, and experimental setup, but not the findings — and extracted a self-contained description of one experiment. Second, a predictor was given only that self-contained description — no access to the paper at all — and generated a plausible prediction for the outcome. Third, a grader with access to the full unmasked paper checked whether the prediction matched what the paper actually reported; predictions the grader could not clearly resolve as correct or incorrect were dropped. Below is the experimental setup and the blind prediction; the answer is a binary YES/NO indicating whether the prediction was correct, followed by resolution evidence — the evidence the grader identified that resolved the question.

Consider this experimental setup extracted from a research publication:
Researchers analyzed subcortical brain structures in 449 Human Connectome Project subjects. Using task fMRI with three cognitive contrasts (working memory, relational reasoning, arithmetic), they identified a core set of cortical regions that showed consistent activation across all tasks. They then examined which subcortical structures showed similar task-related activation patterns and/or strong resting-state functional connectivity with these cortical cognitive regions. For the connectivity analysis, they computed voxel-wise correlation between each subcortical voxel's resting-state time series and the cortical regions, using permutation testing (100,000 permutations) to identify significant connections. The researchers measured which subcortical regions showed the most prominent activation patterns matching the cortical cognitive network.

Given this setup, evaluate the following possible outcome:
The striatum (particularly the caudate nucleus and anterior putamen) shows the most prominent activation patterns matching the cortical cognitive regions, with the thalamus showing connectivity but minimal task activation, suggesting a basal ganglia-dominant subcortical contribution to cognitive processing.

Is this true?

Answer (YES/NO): NO